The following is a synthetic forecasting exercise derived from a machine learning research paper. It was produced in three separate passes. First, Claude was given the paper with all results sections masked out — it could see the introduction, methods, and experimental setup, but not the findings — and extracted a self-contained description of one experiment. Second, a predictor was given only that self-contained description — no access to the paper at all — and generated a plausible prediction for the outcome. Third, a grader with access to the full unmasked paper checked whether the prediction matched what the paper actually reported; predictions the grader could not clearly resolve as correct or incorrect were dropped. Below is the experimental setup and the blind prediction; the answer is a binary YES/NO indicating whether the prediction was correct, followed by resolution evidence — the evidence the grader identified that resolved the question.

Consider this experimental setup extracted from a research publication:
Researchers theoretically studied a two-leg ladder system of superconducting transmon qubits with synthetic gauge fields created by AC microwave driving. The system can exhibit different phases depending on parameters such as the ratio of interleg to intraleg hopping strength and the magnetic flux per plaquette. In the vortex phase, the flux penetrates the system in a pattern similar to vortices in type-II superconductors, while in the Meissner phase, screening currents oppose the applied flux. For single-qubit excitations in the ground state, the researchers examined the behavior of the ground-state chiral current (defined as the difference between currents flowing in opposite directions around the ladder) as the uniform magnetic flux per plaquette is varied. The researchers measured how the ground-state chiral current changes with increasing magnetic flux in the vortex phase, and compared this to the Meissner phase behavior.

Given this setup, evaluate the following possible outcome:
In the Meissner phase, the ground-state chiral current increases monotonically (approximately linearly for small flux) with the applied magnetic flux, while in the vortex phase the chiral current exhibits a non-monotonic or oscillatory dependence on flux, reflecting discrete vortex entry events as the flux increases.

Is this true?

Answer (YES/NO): NO